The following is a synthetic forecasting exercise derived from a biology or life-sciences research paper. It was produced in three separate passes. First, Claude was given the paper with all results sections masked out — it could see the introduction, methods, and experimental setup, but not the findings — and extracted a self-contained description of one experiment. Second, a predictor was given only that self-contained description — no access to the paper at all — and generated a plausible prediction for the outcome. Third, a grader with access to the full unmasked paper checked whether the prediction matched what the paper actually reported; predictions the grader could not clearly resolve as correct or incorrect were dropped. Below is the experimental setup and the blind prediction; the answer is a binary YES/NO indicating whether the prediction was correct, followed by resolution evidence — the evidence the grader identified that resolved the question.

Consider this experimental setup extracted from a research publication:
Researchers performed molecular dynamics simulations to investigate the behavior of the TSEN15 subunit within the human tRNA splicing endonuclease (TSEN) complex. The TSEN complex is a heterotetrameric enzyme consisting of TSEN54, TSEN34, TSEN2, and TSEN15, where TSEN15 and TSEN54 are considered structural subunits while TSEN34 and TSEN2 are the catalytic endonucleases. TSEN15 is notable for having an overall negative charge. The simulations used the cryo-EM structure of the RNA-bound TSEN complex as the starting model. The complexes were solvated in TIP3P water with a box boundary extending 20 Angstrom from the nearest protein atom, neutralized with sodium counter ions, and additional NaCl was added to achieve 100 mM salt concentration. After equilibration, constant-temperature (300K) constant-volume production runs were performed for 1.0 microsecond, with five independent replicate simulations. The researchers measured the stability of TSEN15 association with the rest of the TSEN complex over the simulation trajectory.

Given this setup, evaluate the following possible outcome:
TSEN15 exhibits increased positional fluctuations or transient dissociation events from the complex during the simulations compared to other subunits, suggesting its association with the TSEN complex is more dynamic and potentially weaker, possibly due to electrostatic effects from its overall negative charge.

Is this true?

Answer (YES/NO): YES